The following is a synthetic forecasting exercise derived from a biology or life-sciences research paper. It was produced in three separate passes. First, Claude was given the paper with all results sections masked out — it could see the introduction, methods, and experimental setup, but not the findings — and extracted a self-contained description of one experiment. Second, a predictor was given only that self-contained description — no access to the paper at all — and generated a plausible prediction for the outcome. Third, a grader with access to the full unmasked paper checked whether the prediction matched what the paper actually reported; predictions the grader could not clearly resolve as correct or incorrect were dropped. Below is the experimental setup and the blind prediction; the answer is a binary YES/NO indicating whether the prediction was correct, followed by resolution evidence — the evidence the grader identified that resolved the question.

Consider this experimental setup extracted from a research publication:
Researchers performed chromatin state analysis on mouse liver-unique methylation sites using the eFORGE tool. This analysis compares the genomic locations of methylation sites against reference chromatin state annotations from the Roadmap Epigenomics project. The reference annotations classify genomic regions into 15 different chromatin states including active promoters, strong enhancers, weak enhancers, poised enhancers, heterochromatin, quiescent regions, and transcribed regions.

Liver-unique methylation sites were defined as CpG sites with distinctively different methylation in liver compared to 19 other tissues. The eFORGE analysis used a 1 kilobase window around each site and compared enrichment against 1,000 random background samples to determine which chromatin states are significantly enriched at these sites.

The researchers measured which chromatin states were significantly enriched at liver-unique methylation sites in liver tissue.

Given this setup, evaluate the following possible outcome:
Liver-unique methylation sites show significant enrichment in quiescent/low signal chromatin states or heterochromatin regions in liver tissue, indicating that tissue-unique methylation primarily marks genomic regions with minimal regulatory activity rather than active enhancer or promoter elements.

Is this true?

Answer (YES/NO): NO